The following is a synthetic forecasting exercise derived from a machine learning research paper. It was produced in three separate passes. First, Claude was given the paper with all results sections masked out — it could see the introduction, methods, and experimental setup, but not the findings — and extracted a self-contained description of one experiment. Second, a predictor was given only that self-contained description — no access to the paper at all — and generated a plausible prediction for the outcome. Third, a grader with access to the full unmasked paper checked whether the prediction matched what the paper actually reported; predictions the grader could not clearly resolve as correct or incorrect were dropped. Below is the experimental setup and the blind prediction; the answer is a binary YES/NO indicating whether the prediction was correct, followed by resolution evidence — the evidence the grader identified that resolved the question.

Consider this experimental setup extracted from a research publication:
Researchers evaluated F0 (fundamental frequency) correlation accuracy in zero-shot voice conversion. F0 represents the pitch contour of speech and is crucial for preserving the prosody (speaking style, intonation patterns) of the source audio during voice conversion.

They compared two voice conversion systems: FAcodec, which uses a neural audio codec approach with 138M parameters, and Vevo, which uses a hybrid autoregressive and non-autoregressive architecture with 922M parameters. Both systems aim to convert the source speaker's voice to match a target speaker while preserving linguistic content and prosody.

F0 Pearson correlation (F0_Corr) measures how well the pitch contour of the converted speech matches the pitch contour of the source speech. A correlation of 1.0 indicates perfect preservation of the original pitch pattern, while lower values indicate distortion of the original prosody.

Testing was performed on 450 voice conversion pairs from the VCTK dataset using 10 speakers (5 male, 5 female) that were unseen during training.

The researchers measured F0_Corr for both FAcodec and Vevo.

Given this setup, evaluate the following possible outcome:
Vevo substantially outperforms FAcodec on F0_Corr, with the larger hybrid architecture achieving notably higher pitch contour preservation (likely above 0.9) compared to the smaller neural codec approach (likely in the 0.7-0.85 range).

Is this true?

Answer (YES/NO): NO